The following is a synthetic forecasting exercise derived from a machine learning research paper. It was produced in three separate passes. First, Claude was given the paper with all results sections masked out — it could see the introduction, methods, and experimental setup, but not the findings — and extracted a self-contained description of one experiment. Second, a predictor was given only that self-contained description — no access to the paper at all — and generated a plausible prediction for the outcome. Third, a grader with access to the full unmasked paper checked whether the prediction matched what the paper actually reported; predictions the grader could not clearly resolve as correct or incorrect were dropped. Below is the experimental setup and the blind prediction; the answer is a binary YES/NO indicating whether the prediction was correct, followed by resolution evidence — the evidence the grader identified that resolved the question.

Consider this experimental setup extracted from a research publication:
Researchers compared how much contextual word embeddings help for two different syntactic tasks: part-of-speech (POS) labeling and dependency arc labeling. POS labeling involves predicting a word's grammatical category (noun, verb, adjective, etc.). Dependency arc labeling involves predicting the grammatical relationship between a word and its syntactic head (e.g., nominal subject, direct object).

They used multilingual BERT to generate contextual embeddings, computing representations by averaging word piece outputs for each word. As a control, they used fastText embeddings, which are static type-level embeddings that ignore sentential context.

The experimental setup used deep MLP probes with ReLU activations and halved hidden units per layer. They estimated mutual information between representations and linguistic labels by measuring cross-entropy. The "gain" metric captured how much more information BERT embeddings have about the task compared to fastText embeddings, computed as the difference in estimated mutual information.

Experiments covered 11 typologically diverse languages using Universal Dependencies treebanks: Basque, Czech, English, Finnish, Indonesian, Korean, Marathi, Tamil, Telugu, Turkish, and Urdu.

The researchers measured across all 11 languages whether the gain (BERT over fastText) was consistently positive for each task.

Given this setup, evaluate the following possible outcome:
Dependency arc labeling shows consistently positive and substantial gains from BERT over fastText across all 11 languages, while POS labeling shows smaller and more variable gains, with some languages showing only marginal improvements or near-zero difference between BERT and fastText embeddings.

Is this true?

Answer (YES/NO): NO